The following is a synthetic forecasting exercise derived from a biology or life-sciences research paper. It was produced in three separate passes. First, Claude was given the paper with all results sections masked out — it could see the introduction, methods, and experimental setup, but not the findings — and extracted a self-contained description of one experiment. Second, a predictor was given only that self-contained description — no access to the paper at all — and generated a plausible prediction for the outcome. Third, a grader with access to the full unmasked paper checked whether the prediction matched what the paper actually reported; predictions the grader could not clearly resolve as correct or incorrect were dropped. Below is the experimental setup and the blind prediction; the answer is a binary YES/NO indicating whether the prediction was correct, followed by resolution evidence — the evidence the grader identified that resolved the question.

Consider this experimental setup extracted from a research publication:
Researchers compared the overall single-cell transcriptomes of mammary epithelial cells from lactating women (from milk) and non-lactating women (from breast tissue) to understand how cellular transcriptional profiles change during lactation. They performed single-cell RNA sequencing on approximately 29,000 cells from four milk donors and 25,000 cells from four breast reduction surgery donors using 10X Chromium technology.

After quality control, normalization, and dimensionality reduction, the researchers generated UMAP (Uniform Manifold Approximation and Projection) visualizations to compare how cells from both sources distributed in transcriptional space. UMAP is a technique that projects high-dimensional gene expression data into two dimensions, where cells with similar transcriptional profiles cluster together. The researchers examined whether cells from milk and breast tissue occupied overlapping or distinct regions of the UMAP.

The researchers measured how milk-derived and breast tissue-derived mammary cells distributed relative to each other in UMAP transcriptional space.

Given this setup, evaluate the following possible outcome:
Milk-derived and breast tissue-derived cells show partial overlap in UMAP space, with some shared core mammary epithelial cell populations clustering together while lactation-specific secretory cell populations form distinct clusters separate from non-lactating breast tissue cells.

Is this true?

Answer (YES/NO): NO